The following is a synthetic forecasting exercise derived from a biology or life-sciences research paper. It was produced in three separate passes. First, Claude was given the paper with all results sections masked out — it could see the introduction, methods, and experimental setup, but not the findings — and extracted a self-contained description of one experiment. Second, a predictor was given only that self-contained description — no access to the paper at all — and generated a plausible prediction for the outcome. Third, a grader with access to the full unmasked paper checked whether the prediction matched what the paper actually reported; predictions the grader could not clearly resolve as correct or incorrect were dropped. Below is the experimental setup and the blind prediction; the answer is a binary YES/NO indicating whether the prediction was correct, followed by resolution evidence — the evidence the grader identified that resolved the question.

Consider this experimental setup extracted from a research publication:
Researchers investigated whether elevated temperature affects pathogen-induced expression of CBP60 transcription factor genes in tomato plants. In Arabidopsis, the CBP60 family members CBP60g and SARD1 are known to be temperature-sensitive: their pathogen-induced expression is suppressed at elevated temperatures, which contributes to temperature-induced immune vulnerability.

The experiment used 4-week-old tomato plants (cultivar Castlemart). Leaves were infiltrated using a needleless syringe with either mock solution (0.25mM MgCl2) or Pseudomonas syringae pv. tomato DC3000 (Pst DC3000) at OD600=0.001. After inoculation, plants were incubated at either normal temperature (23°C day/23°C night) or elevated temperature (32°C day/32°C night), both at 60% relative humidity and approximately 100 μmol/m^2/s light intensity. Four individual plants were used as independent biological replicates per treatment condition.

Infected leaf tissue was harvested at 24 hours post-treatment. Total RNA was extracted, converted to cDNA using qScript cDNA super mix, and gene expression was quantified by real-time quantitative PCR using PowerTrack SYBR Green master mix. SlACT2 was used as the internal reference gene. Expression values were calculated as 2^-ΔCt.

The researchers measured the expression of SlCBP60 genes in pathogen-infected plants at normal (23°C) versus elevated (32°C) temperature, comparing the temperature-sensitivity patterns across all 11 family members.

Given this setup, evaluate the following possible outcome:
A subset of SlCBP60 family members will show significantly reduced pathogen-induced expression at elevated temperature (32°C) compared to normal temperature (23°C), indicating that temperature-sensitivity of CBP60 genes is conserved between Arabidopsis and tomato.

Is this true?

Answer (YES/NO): YES